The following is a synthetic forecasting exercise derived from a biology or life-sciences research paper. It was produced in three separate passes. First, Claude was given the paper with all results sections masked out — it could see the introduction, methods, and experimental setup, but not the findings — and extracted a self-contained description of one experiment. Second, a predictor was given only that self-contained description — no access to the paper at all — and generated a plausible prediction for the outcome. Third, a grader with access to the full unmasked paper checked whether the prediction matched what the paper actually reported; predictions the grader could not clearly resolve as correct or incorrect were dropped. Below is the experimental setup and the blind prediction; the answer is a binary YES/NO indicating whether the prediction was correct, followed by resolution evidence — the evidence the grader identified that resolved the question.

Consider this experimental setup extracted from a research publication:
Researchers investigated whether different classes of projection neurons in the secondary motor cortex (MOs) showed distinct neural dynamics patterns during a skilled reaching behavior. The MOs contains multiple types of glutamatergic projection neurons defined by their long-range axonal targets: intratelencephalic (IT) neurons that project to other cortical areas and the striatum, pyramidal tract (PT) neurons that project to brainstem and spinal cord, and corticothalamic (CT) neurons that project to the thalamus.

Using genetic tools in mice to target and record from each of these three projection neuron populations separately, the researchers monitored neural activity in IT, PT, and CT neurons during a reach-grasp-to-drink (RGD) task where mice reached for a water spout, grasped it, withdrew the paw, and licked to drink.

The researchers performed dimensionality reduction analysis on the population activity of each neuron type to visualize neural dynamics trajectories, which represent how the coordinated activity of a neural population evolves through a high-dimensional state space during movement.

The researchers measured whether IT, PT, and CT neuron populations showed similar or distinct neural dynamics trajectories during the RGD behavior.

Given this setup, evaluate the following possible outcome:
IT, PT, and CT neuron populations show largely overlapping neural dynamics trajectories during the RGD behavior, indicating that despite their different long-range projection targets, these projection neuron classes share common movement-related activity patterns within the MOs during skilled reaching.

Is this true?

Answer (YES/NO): NO